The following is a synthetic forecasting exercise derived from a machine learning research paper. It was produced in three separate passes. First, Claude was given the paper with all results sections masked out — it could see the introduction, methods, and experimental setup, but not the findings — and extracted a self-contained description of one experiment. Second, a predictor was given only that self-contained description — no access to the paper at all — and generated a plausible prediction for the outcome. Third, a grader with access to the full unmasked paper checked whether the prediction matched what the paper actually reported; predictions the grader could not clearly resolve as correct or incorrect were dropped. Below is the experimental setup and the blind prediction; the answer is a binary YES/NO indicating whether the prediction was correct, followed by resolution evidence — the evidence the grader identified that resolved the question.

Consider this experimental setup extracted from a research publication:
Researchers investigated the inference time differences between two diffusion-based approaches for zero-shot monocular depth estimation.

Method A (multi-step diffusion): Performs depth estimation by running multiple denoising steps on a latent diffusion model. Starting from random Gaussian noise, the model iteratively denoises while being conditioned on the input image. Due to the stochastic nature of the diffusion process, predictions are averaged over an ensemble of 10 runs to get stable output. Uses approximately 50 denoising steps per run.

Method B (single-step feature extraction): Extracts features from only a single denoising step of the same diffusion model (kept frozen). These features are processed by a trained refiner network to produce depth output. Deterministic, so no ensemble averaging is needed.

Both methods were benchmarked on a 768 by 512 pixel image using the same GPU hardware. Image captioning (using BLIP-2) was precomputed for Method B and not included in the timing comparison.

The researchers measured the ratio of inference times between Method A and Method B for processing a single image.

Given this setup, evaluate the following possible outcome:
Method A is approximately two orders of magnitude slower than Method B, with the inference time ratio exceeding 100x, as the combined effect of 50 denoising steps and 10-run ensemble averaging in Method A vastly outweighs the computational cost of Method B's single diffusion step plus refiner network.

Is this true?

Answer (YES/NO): YES